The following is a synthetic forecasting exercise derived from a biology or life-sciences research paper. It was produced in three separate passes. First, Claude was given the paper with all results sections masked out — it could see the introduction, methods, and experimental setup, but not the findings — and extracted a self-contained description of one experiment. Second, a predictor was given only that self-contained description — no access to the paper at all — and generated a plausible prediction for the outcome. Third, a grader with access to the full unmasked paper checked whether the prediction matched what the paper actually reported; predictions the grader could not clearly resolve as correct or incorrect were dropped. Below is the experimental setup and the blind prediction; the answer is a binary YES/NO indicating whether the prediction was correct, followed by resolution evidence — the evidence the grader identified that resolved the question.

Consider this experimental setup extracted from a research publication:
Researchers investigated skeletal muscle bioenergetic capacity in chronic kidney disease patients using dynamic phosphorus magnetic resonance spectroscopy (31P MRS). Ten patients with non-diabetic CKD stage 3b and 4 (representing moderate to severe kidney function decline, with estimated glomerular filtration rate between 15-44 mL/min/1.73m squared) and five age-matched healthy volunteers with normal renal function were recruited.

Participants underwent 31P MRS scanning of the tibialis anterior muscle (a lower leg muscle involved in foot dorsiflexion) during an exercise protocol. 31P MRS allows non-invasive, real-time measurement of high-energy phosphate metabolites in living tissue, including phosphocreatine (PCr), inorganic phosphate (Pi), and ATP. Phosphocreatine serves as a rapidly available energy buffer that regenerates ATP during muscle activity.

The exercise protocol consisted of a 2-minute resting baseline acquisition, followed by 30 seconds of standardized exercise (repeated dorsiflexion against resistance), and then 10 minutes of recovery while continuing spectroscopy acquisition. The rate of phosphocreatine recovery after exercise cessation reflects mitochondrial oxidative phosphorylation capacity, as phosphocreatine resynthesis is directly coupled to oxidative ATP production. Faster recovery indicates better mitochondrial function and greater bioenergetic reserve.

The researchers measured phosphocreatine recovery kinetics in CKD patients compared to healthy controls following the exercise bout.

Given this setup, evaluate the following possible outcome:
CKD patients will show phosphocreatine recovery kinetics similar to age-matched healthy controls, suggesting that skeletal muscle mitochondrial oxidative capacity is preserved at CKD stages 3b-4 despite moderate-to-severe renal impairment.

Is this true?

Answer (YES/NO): NO